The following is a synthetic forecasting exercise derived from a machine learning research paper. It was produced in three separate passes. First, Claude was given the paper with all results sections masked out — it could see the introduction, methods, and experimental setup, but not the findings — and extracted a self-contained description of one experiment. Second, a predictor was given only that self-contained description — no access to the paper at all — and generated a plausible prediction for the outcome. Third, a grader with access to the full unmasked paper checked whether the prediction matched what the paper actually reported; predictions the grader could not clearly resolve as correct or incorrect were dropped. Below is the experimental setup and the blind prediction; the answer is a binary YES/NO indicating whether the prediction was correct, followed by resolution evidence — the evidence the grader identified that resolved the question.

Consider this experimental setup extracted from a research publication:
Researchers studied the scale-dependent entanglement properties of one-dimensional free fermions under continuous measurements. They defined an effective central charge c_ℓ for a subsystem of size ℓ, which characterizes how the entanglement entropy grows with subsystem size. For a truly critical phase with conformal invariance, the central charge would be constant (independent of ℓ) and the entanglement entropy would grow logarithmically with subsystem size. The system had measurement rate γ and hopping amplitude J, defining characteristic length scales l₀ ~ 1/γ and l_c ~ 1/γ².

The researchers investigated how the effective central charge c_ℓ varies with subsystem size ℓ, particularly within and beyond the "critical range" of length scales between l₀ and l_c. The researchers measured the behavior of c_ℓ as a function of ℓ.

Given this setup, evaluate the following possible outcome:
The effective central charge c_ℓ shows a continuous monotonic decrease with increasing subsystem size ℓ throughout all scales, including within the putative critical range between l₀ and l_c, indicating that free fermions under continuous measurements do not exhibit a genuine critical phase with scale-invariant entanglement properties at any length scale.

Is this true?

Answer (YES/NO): NO